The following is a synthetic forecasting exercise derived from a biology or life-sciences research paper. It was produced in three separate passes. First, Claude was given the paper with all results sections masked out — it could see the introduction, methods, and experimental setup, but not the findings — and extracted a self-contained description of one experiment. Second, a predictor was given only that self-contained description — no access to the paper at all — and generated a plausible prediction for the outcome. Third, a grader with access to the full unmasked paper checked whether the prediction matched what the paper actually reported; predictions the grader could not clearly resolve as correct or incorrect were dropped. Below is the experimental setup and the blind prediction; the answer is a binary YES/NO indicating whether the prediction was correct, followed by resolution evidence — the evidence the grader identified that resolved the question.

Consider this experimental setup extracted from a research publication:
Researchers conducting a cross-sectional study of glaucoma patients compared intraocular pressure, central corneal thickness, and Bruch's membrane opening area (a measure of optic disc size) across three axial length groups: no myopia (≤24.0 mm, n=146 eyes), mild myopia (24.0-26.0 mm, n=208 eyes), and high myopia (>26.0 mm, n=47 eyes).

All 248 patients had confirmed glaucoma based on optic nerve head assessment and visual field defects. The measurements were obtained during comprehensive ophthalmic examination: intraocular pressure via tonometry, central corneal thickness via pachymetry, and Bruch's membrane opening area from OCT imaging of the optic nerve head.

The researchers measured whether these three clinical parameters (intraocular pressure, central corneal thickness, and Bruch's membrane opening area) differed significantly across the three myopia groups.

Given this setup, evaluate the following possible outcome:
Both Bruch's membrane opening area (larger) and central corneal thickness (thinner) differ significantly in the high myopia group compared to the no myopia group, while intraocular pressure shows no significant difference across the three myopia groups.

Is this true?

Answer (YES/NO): NO